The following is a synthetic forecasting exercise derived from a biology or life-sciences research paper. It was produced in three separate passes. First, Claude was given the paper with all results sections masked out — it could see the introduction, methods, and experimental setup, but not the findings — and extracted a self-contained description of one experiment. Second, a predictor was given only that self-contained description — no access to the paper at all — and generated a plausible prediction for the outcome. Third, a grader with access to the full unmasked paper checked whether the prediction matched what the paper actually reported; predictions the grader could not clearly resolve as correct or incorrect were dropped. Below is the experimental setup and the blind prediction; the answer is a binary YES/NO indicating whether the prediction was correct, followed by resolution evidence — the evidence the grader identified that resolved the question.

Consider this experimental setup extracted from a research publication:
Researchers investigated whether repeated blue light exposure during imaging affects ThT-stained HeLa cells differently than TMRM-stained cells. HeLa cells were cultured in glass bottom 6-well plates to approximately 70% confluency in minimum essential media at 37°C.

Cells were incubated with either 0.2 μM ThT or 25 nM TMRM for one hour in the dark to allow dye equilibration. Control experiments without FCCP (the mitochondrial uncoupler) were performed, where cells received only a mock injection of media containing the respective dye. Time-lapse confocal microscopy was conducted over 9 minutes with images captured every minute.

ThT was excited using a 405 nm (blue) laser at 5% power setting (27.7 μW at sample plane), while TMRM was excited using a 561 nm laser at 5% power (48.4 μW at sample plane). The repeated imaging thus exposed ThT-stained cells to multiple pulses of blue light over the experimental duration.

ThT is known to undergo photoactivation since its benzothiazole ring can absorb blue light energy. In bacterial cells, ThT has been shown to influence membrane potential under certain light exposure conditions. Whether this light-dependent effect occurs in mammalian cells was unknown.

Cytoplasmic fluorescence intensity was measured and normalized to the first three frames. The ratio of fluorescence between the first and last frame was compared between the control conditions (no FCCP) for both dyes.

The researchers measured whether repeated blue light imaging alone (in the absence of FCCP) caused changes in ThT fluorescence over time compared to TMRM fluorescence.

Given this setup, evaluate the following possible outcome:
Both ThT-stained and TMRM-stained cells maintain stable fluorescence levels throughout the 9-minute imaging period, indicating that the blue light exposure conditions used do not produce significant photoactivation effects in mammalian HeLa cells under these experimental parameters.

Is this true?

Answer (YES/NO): YES